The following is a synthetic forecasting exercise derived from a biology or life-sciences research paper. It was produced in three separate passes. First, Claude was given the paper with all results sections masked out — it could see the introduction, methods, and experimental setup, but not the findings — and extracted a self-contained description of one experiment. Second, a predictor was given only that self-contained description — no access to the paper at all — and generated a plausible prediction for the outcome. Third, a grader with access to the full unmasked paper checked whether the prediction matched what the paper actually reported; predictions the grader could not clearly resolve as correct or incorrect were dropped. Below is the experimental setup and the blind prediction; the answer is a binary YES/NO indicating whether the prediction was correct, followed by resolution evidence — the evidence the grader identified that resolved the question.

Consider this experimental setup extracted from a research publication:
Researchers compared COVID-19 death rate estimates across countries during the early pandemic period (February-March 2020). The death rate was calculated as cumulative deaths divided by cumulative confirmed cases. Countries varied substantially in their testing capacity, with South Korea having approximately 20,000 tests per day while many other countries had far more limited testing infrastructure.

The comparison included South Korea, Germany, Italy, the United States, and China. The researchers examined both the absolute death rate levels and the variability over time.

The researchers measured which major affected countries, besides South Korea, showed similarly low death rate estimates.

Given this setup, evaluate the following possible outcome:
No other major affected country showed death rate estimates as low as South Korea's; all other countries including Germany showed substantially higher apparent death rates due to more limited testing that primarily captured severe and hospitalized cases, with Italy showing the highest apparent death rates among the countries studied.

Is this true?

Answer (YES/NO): NO